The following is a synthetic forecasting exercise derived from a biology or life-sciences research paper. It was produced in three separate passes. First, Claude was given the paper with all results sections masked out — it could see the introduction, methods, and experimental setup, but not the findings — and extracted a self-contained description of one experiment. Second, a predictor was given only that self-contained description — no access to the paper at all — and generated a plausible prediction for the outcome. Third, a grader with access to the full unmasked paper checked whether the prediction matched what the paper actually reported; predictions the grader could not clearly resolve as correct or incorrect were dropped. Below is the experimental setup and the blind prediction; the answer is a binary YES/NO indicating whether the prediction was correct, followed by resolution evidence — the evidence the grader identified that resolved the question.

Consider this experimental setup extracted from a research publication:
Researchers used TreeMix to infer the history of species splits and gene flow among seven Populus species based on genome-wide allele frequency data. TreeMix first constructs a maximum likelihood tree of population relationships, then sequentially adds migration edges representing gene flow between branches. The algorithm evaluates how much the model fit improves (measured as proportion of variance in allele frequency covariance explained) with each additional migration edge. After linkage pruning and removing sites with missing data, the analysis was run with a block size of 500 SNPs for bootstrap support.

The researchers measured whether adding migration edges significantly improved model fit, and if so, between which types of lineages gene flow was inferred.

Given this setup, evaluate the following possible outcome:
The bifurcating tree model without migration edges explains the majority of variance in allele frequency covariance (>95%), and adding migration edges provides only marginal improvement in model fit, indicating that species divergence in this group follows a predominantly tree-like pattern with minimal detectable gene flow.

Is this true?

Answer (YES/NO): NO